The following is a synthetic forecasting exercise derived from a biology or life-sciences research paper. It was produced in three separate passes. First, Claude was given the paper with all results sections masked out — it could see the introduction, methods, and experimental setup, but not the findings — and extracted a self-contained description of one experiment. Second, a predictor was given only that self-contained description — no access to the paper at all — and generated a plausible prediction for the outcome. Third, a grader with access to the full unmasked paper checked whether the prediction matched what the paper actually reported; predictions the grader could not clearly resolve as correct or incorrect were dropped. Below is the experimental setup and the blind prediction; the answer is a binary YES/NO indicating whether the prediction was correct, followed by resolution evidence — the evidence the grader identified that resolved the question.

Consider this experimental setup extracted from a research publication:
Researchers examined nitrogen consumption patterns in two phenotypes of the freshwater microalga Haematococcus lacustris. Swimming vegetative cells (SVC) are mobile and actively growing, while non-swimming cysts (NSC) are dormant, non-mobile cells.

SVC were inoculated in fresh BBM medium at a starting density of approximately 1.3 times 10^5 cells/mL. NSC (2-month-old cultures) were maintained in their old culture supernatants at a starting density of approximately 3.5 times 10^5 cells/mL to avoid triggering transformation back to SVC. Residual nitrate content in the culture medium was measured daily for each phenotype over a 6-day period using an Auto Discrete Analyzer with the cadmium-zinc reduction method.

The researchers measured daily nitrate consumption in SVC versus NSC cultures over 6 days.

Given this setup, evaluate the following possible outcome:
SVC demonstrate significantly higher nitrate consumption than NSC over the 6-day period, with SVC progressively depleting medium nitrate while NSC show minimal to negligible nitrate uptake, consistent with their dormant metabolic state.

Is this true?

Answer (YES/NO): NO